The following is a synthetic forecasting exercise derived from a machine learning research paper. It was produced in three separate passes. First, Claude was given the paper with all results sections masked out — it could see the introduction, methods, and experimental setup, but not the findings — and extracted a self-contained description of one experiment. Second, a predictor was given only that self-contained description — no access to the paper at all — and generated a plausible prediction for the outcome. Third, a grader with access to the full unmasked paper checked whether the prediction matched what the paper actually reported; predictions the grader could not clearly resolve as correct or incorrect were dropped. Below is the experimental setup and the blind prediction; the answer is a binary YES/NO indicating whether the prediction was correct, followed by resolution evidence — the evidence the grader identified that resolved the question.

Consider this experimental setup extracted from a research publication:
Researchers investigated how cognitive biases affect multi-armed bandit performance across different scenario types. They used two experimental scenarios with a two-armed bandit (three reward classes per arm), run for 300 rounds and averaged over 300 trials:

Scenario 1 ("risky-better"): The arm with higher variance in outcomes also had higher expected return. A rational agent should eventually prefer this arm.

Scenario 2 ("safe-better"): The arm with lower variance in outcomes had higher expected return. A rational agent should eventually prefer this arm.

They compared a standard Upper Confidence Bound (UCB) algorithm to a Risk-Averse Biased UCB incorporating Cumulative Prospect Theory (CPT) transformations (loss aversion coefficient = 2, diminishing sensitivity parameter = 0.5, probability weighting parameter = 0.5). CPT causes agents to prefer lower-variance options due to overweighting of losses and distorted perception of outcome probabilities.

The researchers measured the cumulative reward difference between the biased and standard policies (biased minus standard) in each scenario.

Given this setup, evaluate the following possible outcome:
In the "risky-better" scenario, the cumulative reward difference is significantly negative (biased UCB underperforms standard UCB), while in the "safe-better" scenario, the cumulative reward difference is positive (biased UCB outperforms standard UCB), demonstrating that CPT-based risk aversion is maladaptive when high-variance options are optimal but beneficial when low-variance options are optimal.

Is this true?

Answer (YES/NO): YES